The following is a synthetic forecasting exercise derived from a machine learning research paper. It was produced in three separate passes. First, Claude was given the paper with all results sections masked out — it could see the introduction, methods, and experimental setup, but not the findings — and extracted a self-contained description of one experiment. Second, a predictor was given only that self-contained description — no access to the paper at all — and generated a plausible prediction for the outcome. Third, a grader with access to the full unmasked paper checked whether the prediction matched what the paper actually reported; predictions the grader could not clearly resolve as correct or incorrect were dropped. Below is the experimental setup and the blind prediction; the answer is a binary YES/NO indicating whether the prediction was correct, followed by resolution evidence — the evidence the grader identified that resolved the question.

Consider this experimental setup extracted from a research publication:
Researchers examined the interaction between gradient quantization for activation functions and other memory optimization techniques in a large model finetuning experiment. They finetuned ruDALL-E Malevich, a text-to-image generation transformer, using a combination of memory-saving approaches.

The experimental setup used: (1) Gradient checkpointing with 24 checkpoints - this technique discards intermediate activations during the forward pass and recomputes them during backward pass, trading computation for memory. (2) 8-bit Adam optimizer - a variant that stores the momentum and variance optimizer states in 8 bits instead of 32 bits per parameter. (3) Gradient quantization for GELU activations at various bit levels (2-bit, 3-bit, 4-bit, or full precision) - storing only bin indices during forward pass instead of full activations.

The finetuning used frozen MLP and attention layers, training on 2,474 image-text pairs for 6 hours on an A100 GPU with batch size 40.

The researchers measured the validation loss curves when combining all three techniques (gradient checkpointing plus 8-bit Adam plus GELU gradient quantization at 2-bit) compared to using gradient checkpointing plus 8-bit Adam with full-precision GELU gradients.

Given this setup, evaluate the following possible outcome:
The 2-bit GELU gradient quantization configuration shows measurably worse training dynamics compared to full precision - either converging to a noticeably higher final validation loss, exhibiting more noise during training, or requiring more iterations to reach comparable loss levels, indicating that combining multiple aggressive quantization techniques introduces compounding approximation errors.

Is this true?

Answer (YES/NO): NO